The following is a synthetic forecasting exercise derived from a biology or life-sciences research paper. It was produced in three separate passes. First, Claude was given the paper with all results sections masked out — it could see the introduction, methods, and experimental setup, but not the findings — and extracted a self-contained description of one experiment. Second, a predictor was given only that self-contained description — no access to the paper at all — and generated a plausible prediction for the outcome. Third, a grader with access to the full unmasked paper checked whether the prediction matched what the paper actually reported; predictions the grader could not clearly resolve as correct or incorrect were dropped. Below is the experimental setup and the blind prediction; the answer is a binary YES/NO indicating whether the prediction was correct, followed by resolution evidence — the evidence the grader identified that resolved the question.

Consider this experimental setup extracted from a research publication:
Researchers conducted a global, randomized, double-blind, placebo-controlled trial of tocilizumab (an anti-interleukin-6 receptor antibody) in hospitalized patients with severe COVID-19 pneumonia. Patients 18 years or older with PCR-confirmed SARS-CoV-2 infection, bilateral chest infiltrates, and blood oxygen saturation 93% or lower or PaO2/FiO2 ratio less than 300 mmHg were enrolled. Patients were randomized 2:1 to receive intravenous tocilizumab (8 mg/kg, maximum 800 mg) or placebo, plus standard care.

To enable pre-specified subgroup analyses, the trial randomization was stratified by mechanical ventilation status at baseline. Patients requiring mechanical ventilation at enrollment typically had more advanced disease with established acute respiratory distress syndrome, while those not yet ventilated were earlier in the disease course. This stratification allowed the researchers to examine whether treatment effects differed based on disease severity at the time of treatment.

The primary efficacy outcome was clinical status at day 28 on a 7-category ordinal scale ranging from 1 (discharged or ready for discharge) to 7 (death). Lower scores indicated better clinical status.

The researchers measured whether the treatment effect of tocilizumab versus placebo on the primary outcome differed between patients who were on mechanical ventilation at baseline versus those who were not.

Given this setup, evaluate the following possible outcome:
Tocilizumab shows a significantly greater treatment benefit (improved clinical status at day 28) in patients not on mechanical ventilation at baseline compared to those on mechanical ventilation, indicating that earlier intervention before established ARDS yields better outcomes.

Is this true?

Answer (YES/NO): NO